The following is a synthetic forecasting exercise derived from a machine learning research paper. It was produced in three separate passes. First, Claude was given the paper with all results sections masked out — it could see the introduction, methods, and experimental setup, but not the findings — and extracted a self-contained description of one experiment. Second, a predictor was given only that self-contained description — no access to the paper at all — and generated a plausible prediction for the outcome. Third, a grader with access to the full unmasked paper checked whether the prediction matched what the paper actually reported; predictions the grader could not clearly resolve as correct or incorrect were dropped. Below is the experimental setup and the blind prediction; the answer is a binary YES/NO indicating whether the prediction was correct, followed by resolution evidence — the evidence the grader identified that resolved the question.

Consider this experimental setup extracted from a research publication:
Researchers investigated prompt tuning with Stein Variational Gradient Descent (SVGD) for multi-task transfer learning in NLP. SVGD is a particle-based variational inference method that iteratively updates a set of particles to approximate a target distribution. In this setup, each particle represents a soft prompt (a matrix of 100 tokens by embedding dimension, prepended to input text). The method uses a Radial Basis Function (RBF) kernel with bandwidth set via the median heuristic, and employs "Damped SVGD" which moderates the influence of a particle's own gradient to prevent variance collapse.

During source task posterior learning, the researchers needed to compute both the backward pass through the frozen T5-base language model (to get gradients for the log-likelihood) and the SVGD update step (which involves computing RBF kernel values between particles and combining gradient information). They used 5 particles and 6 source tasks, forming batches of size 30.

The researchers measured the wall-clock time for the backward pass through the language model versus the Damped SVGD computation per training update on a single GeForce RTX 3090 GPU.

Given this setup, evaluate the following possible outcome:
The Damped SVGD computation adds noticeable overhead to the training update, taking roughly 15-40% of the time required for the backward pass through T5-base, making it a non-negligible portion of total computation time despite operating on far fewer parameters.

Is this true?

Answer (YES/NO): NO